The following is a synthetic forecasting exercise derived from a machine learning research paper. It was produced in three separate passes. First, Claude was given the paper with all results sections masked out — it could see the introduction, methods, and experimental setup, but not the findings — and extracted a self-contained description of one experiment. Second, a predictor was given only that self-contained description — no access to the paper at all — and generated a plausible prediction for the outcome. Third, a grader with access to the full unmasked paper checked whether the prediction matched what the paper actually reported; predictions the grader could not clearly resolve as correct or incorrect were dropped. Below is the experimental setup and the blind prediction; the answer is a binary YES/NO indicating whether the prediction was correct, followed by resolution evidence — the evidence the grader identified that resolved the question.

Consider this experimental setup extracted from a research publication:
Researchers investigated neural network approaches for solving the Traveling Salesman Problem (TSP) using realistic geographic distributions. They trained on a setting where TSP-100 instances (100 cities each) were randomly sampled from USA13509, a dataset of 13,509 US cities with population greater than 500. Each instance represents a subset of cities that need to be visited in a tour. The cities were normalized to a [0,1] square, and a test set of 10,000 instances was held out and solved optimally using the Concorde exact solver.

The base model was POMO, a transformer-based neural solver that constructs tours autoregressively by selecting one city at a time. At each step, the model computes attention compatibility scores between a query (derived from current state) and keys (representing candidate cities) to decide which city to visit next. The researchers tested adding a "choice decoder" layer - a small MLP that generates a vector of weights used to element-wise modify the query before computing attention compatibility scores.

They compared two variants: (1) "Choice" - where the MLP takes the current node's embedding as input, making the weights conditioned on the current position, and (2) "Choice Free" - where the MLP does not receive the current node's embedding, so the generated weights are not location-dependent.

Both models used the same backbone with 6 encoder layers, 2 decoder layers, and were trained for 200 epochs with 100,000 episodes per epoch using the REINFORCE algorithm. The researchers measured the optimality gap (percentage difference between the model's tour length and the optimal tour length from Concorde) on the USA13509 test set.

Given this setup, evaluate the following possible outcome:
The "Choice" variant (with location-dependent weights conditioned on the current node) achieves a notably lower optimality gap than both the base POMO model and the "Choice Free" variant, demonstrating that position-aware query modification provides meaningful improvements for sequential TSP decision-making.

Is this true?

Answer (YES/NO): YES